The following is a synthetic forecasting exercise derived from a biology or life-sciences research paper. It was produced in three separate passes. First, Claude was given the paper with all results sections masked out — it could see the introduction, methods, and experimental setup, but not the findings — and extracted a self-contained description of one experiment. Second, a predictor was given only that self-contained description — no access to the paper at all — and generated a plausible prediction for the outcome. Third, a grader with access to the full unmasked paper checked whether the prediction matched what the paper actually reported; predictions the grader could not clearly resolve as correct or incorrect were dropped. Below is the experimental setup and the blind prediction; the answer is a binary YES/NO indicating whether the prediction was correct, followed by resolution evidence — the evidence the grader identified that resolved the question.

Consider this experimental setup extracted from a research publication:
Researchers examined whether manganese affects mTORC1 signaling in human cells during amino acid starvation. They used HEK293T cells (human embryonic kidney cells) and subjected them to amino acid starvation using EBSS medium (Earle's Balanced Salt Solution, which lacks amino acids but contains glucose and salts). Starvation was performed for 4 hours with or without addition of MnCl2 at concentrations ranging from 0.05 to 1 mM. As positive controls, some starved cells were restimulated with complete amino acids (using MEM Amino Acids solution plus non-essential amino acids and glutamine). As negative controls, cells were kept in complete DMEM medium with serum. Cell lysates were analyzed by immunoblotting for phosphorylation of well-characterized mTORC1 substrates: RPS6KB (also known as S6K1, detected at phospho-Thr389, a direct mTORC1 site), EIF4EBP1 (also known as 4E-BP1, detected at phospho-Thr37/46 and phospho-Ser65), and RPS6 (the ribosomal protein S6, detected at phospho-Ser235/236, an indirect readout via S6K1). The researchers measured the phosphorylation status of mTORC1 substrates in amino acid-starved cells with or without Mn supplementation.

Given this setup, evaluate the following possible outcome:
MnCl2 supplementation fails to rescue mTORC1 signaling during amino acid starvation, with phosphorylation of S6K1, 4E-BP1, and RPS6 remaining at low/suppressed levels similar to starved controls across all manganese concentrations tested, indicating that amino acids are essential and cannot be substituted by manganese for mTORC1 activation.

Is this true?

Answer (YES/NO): NO